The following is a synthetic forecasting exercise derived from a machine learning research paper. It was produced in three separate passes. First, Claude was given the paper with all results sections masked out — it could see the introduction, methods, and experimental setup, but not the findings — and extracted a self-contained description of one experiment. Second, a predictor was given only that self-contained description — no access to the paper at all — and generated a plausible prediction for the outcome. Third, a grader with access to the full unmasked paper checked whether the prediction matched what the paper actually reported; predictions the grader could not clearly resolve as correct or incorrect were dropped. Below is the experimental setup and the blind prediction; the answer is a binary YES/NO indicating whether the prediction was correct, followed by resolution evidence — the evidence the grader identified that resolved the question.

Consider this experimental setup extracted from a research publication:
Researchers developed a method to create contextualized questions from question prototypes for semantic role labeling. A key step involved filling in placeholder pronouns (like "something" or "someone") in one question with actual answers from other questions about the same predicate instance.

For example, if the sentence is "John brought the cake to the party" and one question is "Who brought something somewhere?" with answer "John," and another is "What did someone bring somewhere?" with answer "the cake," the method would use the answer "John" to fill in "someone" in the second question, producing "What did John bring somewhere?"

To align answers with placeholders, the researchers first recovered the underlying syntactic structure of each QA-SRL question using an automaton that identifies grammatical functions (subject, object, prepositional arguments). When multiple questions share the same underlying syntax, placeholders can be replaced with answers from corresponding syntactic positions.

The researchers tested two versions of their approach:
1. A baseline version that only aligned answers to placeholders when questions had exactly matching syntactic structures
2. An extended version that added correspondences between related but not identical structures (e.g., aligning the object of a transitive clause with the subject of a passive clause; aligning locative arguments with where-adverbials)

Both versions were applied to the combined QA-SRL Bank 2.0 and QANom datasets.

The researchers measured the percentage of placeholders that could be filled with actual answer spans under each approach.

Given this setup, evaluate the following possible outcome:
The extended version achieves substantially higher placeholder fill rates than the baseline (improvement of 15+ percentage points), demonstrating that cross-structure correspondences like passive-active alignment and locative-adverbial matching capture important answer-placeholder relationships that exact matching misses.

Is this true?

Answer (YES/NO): NO